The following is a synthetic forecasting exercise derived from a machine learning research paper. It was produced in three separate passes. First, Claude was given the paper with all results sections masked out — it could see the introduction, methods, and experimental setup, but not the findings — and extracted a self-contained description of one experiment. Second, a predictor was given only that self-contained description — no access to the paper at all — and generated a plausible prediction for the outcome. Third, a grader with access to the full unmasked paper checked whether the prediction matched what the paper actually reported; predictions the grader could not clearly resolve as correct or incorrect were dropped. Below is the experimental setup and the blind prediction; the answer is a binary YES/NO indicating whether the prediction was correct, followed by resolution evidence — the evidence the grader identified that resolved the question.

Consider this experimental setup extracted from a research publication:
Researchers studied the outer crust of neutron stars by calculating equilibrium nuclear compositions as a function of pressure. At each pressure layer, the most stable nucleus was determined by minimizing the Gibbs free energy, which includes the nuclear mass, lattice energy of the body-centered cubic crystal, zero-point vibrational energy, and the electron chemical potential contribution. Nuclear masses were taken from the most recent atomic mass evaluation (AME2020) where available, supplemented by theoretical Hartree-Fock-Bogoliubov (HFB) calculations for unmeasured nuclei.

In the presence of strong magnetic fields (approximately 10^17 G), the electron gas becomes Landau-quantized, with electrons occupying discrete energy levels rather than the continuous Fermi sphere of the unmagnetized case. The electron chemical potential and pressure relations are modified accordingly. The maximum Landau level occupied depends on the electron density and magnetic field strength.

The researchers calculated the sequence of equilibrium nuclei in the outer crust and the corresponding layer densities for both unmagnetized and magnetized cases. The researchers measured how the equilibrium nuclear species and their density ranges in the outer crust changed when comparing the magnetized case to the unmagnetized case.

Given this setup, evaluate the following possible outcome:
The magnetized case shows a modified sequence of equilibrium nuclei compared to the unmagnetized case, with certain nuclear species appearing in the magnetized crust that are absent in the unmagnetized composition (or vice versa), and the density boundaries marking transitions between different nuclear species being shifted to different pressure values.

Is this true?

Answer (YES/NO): YES